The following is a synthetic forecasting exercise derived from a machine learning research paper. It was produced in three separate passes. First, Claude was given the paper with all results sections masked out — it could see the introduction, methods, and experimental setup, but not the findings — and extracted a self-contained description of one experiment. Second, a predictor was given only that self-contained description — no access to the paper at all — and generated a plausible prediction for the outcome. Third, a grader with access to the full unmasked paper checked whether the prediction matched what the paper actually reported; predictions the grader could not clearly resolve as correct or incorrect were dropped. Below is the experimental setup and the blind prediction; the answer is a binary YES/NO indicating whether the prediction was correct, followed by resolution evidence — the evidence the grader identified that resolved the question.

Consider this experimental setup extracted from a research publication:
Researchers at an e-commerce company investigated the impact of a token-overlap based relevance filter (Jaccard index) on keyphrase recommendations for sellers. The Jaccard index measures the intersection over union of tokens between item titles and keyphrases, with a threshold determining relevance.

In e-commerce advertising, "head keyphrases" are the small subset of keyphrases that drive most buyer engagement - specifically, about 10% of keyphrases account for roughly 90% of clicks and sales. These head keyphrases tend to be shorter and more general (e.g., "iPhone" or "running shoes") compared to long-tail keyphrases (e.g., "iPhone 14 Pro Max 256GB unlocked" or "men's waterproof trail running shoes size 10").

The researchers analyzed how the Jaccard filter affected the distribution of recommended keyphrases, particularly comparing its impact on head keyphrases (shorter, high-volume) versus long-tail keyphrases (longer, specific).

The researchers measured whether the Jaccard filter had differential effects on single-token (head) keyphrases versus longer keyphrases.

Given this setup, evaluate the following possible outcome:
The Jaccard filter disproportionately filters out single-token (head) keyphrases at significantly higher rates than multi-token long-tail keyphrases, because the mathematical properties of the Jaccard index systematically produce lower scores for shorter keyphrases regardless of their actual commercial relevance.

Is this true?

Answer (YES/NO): YES